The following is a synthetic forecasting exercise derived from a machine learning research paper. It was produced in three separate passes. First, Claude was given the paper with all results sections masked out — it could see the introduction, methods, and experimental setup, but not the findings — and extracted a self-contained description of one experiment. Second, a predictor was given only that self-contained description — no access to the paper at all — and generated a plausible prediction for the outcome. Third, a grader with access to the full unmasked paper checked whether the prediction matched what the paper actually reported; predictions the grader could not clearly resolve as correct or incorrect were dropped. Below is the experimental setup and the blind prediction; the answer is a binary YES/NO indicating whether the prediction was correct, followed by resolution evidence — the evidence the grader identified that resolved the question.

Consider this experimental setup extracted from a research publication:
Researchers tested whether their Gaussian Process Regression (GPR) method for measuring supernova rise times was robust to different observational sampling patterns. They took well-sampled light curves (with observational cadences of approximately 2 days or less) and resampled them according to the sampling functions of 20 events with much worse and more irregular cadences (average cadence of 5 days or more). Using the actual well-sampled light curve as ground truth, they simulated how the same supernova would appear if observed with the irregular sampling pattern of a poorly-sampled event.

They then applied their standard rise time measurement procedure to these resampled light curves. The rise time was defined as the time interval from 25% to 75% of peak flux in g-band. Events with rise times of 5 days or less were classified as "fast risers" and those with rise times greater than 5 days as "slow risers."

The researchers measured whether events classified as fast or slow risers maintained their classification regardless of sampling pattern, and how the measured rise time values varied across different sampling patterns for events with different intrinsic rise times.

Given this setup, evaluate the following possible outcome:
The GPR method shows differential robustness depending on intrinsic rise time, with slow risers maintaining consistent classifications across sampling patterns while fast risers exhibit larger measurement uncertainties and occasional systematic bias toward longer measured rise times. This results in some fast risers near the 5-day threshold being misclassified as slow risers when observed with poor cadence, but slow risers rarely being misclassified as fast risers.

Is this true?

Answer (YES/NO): NO